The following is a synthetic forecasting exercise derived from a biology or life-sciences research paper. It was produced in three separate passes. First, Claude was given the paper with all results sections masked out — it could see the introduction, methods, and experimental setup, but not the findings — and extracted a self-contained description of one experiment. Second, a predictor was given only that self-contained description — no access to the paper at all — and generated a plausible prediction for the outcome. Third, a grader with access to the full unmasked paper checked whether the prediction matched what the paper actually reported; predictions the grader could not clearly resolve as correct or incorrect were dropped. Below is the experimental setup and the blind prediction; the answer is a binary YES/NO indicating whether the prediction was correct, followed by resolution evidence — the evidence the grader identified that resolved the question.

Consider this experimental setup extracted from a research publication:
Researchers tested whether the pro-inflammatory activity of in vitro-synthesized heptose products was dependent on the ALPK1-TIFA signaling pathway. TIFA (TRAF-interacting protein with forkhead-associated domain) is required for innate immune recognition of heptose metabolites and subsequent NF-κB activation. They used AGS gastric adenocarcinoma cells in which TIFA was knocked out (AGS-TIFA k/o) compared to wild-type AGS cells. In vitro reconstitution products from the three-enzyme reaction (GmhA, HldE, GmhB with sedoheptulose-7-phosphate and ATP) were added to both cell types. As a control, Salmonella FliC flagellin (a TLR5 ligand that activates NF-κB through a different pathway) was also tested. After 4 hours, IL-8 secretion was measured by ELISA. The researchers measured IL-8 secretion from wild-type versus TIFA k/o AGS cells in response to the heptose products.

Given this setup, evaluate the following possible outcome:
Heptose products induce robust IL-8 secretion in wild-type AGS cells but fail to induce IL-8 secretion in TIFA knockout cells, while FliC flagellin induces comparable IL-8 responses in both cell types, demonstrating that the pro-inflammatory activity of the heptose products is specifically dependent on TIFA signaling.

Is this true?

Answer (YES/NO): YES